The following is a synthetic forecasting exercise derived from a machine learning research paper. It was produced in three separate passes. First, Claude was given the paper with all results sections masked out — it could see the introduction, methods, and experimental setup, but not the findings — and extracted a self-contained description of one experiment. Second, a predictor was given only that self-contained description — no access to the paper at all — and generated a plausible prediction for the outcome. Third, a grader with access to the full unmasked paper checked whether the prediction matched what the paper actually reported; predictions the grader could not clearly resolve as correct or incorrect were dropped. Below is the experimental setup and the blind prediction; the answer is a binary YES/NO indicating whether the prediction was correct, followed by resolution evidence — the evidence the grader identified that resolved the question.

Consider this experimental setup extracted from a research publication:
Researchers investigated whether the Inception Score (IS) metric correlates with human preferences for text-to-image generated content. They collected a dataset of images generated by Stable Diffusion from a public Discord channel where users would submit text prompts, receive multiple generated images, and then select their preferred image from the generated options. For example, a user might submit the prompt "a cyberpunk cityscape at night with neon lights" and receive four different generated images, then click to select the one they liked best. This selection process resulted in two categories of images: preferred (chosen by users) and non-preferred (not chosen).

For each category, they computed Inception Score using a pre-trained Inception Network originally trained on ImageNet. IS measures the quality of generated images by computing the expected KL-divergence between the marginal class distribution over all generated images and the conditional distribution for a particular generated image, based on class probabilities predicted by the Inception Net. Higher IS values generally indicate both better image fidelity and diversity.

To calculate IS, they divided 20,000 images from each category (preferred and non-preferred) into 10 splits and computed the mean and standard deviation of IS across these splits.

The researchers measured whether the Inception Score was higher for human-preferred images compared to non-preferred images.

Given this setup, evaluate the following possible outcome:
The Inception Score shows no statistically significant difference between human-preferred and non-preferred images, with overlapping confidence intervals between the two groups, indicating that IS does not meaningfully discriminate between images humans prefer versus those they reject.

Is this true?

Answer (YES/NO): YES